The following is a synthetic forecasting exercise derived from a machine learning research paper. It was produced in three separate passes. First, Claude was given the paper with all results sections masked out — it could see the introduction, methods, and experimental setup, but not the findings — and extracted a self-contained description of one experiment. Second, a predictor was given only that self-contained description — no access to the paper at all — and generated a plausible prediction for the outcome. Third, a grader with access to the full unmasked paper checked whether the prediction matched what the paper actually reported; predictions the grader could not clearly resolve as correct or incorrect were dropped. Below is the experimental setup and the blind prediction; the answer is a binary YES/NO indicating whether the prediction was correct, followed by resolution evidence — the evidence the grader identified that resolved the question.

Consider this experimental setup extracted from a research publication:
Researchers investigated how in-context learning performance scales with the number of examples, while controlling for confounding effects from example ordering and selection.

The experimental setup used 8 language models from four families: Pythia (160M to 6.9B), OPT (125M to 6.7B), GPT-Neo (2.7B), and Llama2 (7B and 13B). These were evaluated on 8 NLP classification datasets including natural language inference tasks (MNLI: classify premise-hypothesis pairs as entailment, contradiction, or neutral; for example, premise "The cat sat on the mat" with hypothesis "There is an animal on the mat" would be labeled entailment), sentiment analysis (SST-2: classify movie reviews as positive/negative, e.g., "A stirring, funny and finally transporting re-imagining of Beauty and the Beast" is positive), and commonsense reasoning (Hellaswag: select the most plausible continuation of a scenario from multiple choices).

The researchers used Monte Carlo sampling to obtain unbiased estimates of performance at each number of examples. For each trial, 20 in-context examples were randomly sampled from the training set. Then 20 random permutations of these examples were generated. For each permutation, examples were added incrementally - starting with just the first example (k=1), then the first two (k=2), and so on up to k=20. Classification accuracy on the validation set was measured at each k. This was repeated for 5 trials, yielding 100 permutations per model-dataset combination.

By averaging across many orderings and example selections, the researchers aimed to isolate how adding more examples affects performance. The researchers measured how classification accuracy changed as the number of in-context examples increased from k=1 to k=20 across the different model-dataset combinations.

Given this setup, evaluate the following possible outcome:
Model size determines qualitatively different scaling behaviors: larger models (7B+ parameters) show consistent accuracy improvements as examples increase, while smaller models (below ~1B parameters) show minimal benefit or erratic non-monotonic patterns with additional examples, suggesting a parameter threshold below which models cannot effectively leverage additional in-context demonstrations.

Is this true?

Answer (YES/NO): NO